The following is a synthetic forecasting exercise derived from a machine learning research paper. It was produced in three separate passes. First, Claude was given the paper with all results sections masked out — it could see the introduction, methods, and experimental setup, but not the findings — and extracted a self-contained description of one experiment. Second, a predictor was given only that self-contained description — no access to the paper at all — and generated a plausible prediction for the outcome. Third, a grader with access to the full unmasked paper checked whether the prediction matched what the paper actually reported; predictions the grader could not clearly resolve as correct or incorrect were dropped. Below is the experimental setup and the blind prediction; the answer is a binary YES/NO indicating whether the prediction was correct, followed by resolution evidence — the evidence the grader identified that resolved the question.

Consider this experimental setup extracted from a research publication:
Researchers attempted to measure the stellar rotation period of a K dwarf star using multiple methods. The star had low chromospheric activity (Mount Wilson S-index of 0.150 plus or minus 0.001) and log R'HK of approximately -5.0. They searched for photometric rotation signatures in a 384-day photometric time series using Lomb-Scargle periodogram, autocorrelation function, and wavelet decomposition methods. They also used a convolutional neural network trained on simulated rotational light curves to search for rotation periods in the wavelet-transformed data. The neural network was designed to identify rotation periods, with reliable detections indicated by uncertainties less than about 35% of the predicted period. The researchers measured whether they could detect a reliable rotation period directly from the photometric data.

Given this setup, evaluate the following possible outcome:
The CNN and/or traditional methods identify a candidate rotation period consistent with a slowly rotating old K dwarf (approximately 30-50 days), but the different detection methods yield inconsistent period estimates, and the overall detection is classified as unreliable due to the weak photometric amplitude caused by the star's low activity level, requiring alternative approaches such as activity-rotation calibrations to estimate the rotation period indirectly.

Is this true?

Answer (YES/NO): NO